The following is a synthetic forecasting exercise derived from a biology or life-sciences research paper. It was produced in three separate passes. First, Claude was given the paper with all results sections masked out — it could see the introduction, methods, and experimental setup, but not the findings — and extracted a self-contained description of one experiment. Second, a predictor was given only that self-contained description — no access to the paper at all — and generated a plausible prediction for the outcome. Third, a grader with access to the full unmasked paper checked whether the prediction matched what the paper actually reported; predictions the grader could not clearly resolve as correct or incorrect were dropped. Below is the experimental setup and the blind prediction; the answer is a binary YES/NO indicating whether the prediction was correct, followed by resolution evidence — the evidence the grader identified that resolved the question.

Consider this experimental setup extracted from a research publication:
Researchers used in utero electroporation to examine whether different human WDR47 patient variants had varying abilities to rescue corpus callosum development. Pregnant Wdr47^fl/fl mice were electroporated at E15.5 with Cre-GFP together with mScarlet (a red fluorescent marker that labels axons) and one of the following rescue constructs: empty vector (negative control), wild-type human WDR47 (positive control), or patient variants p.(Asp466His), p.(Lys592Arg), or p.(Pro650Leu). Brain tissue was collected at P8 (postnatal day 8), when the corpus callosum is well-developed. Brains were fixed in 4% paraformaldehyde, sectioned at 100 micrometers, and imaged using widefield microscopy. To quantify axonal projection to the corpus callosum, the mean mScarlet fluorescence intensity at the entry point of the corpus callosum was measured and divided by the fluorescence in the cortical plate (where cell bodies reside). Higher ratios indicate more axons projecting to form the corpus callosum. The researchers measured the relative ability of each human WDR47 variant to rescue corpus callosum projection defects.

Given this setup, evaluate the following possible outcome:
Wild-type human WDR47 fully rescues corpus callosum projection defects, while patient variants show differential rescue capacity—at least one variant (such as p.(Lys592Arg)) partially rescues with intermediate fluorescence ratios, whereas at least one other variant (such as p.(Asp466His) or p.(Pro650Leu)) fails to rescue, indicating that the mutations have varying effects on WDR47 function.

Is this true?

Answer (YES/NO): NO